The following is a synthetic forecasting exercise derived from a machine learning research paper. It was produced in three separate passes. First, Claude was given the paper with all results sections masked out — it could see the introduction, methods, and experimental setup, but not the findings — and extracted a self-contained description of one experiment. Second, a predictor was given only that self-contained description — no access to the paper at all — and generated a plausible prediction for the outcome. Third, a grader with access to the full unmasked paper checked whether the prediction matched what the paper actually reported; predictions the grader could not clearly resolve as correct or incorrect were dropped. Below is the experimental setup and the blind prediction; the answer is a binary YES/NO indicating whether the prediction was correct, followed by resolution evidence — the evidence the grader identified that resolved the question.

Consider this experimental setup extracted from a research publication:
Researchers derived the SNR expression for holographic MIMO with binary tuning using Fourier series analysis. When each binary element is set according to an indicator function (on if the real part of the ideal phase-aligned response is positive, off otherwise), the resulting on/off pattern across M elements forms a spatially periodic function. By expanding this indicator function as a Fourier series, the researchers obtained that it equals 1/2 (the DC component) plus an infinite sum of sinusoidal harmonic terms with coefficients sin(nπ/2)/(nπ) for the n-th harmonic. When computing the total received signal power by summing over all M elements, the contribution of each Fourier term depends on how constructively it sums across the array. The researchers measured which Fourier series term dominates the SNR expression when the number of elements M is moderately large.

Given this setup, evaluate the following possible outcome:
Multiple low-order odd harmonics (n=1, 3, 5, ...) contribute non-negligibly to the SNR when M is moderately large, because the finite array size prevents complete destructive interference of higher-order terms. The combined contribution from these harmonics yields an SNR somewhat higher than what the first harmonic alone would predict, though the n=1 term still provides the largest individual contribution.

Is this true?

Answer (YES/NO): NO